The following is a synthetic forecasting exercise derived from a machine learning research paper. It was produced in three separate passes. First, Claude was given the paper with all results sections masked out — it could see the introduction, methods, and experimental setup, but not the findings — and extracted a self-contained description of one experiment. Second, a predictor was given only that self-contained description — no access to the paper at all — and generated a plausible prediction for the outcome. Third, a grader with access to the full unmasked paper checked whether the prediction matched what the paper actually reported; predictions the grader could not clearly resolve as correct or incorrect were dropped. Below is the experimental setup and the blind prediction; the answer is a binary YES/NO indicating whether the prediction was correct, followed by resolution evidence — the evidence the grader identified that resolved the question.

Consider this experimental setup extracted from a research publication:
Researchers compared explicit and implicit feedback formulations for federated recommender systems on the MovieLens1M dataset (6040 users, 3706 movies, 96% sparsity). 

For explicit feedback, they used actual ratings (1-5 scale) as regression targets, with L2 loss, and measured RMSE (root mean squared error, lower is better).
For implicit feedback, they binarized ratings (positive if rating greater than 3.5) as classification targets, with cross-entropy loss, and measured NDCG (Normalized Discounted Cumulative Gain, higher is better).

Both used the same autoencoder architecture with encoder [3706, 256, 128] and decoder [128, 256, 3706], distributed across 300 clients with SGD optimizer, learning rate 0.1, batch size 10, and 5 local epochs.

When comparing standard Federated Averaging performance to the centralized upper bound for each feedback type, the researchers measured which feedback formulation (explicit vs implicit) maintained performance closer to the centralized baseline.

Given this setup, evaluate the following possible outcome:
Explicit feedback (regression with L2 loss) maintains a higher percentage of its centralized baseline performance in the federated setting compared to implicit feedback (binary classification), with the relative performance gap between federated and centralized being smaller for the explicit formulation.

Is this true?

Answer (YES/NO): NO